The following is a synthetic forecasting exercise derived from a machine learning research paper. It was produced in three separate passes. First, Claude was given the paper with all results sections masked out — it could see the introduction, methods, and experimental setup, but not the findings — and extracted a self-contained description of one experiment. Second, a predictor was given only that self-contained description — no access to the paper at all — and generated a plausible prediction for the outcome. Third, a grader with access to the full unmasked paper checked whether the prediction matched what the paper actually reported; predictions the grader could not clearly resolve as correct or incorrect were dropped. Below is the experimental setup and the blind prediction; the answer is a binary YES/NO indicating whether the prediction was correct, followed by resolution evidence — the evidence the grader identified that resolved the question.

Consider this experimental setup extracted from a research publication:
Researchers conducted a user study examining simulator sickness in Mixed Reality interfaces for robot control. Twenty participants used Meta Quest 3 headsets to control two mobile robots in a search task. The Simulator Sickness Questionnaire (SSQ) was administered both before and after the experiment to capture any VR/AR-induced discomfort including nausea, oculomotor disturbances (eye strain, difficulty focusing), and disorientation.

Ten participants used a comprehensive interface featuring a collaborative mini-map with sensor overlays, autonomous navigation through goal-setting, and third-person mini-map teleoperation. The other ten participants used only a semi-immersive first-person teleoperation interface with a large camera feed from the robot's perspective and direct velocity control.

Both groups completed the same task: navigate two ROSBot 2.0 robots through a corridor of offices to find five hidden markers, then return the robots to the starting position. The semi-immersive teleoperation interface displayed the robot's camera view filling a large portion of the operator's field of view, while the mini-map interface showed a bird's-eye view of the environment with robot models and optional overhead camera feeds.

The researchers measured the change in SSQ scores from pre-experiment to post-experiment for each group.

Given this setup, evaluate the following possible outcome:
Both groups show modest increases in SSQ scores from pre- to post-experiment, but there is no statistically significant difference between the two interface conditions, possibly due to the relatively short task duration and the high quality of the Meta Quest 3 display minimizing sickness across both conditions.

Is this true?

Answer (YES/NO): YES